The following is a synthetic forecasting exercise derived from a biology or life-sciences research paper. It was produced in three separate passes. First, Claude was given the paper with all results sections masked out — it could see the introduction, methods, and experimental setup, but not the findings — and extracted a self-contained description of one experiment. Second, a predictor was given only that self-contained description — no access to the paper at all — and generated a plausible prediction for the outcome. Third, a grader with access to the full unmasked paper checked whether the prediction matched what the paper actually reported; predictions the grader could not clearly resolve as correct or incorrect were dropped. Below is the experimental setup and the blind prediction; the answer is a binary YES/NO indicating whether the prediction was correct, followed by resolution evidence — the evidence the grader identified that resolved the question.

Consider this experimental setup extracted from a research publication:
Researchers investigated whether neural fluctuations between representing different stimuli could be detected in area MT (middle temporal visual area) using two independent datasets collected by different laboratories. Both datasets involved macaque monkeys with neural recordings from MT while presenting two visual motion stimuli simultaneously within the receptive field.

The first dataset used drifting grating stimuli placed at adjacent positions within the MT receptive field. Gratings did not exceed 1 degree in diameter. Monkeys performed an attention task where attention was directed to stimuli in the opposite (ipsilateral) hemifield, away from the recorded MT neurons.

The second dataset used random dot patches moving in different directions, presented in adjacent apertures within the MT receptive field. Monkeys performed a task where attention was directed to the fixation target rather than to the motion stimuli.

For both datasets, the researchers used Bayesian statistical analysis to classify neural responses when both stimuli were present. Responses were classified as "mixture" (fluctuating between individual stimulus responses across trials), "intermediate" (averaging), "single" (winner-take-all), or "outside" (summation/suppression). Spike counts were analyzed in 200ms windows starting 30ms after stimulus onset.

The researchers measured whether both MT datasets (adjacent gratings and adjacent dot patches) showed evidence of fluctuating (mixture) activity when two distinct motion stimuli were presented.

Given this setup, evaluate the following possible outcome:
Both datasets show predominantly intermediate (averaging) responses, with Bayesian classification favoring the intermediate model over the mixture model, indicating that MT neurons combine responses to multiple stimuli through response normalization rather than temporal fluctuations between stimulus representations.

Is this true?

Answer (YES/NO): NO